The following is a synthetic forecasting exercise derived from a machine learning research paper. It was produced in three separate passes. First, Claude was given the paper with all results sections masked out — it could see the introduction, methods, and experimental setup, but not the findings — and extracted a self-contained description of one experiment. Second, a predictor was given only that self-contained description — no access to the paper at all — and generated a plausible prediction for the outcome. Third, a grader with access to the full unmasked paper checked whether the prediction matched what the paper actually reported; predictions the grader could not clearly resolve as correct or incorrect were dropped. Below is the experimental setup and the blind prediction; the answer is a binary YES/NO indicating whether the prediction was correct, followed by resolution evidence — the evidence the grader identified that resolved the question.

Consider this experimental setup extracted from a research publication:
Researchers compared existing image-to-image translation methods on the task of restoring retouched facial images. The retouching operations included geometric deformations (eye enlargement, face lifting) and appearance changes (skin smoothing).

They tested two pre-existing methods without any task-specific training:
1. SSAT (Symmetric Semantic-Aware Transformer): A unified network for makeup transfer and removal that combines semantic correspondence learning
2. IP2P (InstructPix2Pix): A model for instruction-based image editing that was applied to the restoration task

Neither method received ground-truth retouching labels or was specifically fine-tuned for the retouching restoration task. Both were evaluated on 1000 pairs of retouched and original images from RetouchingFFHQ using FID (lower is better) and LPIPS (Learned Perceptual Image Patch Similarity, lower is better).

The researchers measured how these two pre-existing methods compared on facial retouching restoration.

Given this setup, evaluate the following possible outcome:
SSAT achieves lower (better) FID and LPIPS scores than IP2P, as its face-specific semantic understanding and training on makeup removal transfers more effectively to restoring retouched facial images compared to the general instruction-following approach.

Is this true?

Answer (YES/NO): NO